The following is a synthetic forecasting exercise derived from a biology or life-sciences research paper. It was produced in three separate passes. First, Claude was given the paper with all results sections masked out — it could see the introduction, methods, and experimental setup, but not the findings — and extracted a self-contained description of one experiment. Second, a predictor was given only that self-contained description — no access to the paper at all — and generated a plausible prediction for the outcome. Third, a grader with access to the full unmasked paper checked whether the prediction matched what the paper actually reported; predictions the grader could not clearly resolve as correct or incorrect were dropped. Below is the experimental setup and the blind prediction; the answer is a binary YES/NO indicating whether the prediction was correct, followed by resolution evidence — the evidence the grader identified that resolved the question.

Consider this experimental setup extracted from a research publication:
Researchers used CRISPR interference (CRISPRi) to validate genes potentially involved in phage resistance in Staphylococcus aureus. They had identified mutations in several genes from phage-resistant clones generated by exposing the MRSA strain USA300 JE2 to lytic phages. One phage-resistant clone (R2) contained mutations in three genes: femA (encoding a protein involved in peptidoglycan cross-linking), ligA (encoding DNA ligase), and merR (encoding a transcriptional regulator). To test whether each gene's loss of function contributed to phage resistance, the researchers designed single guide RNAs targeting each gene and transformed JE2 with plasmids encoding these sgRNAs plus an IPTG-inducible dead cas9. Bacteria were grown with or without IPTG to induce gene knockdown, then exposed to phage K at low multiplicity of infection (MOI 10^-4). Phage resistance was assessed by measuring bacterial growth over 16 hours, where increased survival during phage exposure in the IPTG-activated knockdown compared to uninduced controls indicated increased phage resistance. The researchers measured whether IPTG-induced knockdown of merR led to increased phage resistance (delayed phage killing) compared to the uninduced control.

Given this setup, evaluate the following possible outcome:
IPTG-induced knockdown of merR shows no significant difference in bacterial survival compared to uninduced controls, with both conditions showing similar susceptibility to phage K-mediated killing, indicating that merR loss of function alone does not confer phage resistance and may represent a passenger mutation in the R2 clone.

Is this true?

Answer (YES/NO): YES